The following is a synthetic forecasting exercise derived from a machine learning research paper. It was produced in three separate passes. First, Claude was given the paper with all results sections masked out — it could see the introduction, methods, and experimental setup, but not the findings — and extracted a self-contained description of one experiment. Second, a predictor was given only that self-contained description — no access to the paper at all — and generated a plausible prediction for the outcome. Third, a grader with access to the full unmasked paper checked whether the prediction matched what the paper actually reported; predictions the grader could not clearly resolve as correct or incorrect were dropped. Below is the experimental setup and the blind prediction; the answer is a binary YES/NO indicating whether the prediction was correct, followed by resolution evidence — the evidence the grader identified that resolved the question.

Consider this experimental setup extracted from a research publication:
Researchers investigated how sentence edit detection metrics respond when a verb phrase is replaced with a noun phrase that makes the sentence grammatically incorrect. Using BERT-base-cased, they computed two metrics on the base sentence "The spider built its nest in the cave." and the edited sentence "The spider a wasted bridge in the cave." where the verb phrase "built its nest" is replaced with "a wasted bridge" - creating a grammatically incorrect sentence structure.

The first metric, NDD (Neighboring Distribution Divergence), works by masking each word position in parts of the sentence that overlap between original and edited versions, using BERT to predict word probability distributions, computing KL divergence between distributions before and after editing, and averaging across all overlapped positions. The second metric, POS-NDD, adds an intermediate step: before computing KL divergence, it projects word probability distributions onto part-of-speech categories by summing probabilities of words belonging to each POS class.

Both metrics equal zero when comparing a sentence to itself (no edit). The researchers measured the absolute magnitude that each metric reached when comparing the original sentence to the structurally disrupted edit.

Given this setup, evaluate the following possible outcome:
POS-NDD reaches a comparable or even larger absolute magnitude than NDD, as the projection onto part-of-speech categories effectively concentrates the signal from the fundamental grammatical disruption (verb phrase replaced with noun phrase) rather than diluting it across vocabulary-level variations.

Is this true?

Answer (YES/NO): NO